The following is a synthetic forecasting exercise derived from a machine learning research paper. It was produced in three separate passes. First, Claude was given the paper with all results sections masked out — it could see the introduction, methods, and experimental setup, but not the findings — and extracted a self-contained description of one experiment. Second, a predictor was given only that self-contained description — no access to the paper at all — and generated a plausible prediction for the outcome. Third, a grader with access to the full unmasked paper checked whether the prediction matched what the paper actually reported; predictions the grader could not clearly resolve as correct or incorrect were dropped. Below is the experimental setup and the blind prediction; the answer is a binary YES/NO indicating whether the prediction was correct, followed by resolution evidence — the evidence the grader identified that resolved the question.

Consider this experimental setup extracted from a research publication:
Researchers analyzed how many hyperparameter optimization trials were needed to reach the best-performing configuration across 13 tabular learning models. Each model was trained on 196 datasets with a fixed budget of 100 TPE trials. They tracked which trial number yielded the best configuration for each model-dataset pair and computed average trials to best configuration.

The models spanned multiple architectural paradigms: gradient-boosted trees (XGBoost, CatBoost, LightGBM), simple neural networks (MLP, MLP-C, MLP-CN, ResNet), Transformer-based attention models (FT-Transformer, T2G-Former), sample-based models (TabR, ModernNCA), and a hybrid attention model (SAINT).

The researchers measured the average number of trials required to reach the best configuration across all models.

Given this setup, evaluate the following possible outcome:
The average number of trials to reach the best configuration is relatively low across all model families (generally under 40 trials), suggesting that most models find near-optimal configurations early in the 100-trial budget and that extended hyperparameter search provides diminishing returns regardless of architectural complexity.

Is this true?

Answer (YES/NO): NO